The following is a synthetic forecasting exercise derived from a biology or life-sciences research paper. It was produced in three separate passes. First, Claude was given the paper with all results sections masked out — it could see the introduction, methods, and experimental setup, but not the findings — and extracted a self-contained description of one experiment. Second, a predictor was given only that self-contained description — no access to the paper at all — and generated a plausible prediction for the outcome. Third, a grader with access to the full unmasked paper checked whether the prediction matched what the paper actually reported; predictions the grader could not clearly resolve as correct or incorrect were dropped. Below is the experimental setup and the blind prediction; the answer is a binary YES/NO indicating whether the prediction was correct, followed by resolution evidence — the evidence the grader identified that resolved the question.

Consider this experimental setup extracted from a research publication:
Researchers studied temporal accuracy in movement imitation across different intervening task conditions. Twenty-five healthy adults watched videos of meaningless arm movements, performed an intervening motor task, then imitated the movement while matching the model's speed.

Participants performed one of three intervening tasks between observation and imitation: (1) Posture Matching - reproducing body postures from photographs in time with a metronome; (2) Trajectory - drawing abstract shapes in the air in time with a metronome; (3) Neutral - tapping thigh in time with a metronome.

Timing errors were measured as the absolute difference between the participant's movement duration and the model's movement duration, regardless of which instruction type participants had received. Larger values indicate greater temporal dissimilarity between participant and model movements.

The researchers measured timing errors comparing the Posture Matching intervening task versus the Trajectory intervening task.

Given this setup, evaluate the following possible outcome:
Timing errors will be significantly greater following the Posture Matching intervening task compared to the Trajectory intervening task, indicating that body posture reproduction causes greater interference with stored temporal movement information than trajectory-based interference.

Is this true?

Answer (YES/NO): YES